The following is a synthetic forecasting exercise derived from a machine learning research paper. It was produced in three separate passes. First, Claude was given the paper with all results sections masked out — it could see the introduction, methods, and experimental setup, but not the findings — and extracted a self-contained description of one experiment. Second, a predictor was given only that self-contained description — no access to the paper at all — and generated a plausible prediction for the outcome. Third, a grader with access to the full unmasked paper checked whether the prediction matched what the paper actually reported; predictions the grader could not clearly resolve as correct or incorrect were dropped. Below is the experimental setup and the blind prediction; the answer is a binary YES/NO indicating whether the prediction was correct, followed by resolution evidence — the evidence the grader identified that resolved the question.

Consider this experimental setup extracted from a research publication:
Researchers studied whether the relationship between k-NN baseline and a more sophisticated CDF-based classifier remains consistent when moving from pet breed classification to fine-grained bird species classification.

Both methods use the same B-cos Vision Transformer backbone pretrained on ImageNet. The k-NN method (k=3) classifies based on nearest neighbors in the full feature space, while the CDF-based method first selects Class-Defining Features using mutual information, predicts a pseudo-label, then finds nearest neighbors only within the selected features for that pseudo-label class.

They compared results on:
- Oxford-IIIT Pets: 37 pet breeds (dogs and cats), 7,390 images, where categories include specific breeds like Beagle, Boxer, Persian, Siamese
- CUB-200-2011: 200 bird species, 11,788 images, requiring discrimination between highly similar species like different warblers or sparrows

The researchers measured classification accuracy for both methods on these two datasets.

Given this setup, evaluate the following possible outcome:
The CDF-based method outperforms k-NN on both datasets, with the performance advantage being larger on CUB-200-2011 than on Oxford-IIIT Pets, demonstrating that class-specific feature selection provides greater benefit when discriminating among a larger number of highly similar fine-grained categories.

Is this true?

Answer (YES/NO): NO